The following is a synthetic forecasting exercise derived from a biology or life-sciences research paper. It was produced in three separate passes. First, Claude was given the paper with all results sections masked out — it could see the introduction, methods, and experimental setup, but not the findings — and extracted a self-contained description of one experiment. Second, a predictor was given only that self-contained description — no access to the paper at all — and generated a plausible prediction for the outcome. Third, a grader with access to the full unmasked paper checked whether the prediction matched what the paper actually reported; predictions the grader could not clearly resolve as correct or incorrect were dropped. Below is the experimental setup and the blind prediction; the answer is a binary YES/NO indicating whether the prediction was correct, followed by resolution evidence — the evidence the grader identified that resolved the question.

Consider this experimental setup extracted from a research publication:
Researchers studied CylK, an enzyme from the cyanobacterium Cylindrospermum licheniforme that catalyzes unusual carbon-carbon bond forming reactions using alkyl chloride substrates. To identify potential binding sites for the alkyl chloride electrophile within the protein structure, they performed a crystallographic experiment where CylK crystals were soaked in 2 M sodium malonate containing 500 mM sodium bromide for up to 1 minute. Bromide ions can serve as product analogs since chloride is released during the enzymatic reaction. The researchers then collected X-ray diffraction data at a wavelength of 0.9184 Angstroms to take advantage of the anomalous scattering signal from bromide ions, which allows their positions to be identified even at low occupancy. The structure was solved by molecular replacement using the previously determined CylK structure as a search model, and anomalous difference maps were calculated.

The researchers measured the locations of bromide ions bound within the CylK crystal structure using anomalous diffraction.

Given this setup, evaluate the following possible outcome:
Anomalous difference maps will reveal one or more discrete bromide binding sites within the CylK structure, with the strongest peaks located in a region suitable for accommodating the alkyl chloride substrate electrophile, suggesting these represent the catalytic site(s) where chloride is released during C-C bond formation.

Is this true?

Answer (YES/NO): YES